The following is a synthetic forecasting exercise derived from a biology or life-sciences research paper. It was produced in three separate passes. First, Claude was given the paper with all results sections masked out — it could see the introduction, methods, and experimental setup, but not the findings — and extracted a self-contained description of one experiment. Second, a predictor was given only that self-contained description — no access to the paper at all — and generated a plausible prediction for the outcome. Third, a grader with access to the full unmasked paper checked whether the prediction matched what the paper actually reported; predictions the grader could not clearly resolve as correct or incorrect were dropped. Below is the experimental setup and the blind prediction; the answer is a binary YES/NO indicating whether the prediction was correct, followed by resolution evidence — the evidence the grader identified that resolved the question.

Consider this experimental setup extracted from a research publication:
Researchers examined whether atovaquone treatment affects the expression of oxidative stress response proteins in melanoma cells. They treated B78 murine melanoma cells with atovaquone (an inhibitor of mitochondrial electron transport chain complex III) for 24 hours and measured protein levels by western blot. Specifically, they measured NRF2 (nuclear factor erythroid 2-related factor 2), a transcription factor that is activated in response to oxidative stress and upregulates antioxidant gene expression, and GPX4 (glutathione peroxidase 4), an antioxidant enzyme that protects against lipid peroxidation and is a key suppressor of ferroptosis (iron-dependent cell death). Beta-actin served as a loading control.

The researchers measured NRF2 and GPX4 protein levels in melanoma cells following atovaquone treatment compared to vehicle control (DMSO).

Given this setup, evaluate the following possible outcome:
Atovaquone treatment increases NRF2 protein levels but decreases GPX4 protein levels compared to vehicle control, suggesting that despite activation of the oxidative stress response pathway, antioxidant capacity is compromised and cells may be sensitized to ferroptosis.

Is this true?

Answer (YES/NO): NO